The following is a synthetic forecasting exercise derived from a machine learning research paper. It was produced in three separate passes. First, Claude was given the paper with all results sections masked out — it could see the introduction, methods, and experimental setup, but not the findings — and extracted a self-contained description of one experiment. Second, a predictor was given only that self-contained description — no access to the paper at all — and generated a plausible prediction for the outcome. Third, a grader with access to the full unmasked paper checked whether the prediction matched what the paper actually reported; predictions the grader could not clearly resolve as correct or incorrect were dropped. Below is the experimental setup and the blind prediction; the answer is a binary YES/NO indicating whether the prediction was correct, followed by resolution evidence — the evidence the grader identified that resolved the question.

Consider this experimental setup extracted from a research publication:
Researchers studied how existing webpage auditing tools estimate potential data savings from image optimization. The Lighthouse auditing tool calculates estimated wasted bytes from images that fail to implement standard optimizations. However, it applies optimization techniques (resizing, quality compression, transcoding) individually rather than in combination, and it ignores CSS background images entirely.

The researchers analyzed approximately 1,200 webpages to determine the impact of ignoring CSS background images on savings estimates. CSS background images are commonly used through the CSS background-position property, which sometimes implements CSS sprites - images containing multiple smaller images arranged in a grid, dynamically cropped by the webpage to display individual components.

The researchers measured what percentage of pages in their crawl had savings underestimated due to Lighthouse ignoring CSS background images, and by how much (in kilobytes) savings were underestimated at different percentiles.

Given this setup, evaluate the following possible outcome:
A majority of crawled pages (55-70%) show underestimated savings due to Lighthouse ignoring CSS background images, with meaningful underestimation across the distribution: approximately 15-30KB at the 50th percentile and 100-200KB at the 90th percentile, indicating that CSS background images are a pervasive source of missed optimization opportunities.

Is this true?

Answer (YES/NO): NO